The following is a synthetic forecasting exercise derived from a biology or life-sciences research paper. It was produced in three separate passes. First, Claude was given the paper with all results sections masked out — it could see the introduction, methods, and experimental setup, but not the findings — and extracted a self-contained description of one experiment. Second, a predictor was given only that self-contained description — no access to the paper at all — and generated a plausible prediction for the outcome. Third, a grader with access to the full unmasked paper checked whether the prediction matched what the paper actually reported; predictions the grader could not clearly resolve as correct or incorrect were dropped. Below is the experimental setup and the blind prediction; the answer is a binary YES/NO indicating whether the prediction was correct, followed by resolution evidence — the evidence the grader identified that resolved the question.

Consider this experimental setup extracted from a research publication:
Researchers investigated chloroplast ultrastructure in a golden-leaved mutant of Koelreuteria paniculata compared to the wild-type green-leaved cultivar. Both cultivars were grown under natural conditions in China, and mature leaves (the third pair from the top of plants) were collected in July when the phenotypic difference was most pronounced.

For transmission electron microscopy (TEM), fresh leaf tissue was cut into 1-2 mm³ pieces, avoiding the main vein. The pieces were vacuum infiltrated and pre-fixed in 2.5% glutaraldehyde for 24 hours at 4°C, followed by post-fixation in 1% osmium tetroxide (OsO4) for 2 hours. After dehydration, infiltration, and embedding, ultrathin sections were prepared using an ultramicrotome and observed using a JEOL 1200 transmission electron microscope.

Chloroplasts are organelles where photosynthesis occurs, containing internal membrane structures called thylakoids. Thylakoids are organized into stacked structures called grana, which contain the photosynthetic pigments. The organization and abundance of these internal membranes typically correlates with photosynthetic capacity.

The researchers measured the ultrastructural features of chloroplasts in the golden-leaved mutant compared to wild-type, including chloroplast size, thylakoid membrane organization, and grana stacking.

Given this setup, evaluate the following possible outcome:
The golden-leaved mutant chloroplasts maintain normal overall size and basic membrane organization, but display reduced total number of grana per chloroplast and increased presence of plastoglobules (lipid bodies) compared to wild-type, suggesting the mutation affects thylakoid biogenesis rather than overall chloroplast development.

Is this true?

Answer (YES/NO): NO